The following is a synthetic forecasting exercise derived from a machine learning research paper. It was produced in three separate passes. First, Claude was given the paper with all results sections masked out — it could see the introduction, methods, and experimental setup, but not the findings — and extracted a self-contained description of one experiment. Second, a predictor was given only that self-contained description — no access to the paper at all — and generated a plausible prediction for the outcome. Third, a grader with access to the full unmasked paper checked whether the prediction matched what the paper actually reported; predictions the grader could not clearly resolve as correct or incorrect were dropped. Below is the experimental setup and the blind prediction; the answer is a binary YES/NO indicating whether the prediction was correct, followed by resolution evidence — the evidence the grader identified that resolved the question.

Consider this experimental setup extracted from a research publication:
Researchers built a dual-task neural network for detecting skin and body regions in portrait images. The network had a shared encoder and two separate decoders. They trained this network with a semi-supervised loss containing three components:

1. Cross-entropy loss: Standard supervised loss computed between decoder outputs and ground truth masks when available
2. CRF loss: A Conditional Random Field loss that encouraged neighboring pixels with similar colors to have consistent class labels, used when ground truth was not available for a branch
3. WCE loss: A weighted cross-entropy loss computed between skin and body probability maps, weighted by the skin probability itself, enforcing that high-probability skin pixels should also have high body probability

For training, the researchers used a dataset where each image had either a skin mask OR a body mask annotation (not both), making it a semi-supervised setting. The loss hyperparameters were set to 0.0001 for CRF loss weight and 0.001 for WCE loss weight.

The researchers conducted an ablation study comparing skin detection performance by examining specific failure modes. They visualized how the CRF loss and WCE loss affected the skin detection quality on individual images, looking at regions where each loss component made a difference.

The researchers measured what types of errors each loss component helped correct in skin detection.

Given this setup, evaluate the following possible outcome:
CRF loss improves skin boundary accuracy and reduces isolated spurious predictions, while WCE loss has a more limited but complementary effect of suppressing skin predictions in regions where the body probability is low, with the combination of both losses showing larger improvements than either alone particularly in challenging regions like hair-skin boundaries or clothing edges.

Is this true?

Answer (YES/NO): NO